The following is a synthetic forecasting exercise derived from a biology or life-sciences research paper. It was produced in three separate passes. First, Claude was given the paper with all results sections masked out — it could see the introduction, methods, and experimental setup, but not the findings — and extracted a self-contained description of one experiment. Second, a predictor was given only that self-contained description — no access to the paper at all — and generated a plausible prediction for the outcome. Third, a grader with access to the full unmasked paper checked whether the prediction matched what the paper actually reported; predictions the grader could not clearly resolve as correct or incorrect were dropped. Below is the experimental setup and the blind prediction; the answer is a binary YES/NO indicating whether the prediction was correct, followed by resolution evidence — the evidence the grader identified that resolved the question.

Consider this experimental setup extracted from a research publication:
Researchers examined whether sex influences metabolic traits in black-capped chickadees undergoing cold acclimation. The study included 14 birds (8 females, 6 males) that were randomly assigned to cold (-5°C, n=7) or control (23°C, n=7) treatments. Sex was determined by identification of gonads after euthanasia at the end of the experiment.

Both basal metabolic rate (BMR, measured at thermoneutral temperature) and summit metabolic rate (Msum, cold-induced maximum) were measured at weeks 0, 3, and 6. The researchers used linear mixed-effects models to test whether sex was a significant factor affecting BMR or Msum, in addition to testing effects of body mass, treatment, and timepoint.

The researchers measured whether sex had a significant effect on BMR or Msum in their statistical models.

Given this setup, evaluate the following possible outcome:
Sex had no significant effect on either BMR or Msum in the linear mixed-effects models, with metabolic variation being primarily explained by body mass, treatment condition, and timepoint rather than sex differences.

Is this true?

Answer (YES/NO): YES